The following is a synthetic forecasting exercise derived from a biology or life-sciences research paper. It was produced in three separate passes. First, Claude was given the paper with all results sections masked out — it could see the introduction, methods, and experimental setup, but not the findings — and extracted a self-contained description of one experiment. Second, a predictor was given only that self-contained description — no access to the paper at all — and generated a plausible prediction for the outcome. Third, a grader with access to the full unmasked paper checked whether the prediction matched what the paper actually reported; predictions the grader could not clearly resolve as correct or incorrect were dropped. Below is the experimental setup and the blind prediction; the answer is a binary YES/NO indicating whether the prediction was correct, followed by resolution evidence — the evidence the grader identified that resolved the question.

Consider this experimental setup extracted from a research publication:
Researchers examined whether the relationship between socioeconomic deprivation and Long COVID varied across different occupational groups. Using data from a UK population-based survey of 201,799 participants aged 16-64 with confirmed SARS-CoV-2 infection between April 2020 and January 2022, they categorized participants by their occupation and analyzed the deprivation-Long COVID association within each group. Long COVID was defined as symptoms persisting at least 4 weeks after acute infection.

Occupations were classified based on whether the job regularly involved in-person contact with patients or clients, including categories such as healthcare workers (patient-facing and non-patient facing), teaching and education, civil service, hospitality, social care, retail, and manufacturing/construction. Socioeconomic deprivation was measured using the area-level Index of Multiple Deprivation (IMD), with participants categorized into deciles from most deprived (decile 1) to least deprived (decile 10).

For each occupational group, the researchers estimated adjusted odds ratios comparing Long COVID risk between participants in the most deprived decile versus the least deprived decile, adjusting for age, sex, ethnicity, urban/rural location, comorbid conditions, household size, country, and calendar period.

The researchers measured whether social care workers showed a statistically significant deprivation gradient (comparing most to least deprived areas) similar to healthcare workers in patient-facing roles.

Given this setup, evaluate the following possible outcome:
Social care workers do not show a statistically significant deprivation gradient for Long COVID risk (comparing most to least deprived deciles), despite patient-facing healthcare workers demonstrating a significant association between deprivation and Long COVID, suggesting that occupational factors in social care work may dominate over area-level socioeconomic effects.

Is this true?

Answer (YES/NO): YES